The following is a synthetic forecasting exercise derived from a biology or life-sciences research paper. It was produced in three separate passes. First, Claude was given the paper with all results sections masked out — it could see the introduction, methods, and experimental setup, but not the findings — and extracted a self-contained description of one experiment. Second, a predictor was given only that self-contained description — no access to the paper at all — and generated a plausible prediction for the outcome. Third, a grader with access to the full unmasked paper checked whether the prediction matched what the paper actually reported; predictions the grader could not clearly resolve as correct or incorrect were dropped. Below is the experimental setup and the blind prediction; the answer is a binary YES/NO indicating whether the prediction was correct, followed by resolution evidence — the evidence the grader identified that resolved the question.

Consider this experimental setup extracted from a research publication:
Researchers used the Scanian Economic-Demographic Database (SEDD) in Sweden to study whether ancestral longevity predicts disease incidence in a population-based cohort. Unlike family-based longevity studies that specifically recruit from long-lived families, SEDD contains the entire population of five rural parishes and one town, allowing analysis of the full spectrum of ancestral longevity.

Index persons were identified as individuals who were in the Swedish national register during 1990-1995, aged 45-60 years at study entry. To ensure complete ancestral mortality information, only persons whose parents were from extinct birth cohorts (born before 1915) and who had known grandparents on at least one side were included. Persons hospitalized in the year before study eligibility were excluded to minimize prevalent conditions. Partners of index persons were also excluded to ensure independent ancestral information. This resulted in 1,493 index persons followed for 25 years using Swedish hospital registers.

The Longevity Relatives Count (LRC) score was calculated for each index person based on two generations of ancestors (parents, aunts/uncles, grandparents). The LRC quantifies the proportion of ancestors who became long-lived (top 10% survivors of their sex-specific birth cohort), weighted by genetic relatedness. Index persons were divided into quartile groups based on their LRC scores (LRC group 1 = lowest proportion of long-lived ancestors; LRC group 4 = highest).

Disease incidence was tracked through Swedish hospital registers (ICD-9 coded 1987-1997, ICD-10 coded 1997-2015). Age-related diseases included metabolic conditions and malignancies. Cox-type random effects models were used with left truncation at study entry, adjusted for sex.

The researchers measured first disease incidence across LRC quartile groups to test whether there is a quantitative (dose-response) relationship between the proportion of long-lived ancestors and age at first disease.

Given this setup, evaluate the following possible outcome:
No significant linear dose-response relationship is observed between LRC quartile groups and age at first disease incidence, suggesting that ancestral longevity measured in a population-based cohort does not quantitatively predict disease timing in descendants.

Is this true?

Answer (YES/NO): NO